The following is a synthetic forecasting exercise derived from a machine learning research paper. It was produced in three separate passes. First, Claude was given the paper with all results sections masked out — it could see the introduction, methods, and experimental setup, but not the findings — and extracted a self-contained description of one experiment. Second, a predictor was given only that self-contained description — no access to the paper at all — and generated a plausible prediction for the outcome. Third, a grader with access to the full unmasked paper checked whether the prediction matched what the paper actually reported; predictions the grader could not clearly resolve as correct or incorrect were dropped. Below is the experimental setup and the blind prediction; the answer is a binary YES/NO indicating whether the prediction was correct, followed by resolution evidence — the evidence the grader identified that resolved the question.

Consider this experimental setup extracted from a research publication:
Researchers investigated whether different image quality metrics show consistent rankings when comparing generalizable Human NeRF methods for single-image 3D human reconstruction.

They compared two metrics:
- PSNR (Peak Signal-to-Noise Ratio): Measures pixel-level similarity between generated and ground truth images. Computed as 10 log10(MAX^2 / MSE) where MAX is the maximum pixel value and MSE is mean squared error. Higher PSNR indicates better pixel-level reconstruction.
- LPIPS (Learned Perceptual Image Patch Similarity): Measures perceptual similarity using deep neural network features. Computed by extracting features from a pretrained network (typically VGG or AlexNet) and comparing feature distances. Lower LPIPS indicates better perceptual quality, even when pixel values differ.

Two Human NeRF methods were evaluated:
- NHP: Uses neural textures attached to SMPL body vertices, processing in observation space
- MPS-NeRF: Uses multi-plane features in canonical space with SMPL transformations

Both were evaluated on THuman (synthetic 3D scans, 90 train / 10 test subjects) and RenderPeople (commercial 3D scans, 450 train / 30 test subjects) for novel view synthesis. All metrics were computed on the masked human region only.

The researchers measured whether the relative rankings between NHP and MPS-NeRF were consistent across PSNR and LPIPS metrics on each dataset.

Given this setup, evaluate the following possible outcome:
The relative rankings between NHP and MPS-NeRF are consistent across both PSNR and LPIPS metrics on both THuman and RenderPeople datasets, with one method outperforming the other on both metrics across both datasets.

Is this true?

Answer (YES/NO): NO